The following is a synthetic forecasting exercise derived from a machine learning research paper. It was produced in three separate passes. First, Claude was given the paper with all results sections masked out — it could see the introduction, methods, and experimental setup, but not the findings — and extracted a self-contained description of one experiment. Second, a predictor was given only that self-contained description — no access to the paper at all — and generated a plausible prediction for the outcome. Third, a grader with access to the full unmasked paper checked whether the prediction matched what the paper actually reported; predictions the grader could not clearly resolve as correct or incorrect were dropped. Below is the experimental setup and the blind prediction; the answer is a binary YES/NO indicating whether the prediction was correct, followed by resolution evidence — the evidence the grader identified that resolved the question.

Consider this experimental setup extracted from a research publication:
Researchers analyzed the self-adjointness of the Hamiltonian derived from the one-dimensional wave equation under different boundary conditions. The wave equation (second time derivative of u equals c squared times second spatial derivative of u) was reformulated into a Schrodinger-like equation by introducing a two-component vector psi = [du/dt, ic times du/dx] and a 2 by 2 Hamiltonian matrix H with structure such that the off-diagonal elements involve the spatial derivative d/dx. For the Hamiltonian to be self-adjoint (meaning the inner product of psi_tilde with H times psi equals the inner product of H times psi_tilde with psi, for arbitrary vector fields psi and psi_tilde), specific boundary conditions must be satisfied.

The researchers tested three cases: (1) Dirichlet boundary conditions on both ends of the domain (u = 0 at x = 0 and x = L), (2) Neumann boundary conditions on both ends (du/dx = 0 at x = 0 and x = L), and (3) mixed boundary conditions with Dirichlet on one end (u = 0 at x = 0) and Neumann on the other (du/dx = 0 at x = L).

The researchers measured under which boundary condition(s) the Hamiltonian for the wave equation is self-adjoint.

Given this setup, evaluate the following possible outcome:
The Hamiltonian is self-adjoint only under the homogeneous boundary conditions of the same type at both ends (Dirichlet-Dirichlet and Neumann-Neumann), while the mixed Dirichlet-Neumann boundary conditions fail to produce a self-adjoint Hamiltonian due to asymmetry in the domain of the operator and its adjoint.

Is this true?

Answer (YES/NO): NO